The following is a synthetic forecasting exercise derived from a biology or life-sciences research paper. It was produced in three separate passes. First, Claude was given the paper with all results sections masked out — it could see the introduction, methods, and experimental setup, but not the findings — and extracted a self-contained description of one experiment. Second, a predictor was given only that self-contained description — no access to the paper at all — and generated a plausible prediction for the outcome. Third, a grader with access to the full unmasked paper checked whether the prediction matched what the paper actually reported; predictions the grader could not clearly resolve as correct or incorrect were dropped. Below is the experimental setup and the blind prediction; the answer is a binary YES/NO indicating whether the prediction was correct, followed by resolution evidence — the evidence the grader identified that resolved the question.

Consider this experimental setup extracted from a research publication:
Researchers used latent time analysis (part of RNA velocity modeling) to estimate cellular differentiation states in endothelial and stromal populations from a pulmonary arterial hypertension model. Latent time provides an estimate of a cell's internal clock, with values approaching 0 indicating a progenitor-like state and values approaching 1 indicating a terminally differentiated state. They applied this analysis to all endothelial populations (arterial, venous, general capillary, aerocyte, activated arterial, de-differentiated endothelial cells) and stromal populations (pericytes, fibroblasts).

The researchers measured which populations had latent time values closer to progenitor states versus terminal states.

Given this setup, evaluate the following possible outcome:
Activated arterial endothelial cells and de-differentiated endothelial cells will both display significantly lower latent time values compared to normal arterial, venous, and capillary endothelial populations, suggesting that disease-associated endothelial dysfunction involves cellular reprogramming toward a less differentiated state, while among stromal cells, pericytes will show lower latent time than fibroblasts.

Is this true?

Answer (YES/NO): NO